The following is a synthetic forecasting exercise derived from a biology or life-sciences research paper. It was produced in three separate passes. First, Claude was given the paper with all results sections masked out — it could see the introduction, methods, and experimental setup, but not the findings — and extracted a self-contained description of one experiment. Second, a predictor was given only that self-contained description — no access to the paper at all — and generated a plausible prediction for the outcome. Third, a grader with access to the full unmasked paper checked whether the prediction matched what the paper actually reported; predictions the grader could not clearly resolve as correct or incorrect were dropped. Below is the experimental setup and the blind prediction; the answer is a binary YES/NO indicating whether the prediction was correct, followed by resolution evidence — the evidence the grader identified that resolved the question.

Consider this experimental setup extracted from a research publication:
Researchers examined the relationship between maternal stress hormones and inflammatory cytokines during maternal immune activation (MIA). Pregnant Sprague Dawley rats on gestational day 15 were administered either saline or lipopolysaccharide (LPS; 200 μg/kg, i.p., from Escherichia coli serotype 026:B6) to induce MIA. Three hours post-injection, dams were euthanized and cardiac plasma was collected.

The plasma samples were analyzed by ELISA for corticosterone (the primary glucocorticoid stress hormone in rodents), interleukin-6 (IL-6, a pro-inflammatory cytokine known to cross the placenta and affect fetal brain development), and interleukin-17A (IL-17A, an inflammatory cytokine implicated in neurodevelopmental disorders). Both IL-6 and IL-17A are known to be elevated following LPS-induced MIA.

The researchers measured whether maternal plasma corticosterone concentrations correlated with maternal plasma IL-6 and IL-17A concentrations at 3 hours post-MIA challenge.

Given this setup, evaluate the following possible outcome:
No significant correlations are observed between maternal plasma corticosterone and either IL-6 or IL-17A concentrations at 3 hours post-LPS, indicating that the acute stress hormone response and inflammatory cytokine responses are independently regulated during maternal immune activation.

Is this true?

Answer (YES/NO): NO